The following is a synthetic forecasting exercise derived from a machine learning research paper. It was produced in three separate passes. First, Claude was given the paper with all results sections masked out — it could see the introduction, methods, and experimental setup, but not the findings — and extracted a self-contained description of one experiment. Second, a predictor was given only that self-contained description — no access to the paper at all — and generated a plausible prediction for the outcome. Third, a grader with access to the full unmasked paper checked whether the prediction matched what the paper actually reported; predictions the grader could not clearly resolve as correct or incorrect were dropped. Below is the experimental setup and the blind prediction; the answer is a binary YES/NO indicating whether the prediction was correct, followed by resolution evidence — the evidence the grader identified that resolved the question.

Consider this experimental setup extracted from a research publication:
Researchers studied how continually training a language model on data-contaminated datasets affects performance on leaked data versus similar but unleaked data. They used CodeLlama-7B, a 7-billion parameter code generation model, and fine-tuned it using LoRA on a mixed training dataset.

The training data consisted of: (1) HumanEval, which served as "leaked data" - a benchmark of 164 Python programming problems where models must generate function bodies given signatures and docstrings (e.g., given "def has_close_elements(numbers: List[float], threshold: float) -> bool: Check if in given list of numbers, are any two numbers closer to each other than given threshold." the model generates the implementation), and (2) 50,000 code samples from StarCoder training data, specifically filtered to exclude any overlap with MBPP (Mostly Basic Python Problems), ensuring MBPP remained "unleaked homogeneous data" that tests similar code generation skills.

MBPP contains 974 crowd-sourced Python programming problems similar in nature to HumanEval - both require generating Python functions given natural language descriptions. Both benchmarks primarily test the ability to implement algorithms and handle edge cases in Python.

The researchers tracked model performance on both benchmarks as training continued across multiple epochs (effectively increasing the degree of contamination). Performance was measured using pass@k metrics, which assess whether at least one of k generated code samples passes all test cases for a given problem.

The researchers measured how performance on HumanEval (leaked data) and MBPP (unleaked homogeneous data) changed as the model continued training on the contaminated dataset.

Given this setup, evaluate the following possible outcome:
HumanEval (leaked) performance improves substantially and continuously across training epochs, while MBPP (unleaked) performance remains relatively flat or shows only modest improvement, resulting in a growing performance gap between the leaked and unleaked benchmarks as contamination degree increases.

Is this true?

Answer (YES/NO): NO